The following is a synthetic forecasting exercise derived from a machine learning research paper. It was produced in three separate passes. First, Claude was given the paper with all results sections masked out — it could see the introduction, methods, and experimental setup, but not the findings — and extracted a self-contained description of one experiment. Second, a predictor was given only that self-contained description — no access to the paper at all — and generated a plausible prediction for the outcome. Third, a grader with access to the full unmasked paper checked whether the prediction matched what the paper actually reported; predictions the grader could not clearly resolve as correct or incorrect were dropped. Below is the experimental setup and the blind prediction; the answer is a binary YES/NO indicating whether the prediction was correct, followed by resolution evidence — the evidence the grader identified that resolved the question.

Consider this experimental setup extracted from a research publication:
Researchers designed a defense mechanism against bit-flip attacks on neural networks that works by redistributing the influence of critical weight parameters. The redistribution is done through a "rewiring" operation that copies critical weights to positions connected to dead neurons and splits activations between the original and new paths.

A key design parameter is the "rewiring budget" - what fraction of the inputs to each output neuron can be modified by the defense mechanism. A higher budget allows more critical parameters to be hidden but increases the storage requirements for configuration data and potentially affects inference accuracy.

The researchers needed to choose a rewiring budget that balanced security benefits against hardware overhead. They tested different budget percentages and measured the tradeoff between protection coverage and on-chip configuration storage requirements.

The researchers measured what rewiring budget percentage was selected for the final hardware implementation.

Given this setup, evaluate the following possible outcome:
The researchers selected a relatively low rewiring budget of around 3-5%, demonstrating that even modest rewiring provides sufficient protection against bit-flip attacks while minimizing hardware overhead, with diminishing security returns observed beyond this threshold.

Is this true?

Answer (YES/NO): NO